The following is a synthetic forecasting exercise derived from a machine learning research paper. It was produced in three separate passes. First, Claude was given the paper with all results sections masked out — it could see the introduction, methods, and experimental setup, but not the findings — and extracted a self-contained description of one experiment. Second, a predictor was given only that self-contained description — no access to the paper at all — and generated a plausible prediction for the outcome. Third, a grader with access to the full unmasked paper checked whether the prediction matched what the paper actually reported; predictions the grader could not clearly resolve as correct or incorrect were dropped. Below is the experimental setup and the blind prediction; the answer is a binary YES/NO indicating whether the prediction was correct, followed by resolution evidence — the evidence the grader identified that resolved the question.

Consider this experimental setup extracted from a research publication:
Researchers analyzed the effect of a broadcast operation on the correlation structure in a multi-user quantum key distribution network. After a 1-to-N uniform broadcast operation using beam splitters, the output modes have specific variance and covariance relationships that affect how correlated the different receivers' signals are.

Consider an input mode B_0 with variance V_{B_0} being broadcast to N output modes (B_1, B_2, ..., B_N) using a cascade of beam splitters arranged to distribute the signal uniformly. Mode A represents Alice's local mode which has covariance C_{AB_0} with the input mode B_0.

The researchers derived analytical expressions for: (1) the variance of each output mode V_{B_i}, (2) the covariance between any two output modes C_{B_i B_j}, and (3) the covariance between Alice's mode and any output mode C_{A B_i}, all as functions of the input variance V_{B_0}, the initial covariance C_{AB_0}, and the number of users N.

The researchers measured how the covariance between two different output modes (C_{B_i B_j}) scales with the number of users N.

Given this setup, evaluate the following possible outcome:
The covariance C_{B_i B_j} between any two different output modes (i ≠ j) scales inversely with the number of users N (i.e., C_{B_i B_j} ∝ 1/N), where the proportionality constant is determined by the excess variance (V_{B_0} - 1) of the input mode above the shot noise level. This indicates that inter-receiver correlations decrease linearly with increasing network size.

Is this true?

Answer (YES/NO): YES